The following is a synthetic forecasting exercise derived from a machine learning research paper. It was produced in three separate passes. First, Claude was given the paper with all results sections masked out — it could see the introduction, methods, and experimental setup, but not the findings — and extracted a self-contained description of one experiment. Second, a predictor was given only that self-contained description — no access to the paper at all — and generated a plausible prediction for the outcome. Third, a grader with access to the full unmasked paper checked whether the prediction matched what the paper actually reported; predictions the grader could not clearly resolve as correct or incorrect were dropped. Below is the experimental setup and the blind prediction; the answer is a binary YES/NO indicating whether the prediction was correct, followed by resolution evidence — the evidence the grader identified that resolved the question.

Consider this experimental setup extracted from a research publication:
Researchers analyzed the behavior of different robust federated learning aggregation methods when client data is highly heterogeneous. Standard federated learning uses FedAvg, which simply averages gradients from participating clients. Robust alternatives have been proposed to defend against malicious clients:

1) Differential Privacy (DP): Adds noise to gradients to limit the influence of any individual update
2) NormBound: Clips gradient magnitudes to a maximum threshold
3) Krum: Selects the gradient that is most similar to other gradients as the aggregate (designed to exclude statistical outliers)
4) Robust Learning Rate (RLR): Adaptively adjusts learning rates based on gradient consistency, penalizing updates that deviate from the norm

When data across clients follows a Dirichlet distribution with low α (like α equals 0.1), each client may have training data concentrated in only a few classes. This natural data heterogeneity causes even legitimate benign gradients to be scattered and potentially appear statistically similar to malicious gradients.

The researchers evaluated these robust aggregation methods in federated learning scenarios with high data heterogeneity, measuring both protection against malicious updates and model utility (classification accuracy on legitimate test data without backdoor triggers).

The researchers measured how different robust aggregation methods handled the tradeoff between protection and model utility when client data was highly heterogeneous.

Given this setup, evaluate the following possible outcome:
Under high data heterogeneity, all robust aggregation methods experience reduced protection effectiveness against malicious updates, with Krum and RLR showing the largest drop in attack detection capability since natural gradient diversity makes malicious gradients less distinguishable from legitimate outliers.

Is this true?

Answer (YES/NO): NO